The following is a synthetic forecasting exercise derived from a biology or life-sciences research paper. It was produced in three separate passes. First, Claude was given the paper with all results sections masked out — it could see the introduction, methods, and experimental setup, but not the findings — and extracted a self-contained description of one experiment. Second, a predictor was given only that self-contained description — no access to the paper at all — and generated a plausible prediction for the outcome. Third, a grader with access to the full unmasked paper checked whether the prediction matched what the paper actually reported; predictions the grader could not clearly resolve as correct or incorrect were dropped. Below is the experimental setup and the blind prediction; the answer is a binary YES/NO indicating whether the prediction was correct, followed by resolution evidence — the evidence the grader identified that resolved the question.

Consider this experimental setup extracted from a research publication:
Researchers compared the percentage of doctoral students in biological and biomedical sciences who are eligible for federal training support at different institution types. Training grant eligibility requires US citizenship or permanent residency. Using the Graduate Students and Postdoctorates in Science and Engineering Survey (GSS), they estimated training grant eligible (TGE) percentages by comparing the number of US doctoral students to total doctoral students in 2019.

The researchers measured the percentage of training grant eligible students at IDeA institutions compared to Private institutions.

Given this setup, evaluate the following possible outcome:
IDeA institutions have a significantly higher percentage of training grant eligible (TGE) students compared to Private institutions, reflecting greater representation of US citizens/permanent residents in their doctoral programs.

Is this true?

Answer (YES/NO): NO